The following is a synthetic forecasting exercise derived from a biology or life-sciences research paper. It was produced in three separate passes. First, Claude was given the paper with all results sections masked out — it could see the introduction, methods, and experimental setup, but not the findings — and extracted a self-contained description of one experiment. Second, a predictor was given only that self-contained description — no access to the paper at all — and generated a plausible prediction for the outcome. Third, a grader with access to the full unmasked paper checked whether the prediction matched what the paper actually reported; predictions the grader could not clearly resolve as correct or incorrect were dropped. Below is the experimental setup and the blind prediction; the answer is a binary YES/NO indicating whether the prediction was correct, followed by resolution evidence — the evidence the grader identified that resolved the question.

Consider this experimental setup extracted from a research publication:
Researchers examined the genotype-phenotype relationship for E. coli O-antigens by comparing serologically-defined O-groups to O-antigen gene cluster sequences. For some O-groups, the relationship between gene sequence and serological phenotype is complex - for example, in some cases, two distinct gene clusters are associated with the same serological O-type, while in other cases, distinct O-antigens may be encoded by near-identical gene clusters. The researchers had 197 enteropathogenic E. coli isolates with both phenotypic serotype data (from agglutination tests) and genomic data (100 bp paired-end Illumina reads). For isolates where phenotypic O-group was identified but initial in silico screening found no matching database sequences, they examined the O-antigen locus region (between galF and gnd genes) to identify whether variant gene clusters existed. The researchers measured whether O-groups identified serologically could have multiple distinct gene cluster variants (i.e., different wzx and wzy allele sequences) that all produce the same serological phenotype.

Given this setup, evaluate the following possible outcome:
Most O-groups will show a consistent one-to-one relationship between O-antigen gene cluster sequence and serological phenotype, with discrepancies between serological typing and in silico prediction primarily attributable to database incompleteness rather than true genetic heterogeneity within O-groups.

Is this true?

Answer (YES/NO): NO